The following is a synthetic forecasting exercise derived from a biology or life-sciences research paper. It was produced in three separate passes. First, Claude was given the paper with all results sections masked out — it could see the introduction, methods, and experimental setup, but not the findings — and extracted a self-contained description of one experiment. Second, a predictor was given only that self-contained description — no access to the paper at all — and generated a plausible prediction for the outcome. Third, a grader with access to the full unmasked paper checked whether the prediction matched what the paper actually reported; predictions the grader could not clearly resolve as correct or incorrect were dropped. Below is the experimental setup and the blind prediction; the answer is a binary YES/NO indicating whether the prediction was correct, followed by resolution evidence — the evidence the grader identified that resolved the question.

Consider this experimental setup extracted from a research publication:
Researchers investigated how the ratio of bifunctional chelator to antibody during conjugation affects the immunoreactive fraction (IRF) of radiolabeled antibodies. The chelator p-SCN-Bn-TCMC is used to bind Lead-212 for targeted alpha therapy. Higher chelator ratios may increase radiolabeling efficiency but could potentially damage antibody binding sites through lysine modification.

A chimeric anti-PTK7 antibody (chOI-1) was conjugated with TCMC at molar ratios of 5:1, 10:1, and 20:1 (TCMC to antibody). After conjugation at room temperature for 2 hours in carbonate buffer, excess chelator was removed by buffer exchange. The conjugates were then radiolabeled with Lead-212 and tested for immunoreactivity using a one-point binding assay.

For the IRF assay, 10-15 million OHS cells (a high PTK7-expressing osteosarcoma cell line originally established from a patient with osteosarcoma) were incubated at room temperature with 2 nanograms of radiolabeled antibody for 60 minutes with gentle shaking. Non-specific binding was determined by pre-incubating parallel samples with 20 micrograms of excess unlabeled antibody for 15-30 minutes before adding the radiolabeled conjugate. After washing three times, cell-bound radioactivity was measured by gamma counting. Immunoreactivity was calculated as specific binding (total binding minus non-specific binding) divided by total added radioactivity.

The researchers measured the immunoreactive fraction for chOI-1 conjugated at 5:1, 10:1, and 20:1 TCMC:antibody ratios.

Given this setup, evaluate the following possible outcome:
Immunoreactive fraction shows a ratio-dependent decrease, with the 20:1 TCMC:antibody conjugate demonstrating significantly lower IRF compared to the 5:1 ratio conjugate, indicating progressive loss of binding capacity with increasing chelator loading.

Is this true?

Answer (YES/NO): YES